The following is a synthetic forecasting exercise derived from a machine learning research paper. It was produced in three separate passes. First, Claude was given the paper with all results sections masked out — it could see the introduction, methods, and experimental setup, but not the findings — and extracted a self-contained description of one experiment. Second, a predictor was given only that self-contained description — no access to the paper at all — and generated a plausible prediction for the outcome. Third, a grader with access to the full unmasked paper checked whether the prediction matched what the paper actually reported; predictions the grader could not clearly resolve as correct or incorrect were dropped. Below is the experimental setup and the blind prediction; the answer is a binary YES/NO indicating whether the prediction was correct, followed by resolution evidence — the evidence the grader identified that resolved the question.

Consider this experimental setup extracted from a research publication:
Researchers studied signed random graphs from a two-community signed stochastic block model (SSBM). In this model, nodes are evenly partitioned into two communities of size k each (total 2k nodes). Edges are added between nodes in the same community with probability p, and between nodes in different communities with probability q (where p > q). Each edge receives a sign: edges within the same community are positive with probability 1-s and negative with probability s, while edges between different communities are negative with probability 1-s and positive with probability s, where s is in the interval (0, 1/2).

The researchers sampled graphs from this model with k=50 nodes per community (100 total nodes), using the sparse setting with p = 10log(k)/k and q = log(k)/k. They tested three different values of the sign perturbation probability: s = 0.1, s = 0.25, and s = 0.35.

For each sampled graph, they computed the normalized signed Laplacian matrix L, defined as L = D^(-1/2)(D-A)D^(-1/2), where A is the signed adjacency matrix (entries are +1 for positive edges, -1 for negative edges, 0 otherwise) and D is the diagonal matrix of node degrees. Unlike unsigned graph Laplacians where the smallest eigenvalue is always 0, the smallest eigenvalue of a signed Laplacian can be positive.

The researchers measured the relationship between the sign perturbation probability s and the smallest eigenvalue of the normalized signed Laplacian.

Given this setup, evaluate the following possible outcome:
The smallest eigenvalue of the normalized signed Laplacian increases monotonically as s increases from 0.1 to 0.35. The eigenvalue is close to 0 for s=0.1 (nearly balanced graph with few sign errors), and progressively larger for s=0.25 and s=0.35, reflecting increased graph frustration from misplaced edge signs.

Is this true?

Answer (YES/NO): NO